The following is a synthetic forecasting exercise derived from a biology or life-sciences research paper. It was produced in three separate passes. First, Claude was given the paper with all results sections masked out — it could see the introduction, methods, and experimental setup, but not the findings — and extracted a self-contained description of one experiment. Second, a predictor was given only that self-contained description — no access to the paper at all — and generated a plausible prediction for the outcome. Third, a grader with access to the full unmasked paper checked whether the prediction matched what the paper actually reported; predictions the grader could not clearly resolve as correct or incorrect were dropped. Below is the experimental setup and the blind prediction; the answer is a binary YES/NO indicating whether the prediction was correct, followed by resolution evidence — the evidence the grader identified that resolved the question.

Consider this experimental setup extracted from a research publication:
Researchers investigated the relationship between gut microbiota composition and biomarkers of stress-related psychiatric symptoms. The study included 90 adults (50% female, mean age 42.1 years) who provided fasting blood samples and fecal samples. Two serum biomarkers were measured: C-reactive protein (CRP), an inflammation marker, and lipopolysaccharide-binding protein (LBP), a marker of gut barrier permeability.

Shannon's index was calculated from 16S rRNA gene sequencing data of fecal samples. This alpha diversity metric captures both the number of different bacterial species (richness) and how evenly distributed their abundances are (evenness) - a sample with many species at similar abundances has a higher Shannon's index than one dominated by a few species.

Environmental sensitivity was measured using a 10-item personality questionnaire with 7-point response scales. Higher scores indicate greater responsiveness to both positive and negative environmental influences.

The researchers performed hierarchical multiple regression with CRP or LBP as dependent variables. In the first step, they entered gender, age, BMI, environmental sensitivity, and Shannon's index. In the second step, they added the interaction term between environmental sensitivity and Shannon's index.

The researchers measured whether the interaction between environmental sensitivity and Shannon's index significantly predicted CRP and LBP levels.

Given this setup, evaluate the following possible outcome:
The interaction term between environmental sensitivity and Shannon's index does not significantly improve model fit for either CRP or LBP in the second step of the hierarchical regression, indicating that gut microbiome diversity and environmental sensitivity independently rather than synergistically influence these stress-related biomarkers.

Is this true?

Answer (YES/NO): YES